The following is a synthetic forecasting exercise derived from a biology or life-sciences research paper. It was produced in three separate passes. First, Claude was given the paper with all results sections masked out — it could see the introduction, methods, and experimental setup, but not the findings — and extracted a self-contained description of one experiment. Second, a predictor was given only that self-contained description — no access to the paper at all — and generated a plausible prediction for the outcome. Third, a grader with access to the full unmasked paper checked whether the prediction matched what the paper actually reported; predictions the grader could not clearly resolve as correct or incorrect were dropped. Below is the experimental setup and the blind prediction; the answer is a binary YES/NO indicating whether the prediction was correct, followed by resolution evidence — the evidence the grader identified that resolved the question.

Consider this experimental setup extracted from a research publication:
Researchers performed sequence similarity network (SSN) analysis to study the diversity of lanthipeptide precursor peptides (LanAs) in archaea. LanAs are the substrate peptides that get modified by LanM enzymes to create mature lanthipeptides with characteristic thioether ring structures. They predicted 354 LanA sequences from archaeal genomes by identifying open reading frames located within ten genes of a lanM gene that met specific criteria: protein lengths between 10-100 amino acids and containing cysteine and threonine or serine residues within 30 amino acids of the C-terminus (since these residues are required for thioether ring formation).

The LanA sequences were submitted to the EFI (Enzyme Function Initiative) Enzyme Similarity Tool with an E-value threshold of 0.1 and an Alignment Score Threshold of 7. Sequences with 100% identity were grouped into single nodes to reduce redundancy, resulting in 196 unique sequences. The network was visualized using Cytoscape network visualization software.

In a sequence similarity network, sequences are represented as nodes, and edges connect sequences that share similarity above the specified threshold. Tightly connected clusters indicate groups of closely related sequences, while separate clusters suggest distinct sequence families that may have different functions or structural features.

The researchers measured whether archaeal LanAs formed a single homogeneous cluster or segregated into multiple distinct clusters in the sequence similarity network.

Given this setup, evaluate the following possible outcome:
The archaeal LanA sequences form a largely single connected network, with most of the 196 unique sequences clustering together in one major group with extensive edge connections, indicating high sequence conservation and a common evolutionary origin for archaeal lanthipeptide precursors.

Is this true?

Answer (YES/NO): NO